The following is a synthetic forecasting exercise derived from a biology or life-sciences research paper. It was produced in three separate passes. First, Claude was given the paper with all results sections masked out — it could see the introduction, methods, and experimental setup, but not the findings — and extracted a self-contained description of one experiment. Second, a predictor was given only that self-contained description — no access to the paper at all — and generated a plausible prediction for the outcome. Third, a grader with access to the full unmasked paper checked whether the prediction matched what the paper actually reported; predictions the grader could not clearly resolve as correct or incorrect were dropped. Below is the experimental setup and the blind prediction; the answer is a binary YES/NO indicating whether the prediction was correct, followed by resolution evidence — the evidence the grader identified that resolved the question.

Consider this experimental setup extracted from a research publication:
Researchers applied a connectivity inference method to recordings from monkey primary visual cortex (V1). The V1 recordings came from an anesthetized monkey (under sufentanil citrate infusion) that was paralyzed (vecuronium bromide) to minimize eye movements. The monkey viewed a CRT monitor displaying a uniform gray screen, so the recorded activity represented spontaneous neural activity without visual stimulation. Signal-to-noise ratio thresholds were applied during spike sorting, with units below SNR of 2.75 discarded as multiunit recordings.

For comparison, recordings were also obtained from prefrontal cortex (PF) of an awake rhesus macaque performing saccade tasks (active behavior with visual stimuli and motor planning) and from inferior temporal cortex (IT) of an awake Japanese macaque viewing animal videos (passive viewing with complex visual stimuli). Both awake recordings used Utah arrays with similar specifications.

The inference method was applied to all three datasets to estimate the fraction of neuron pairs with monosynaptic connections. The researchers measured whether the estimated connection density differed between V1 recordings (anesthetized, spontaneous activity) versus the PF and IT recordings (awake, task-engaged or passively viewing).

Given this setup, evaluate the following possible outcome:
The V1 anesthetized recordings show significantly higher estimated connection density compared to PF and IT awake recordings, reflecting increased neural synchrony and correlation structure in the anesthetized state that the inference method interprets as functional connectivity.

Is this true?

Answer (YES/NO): NO